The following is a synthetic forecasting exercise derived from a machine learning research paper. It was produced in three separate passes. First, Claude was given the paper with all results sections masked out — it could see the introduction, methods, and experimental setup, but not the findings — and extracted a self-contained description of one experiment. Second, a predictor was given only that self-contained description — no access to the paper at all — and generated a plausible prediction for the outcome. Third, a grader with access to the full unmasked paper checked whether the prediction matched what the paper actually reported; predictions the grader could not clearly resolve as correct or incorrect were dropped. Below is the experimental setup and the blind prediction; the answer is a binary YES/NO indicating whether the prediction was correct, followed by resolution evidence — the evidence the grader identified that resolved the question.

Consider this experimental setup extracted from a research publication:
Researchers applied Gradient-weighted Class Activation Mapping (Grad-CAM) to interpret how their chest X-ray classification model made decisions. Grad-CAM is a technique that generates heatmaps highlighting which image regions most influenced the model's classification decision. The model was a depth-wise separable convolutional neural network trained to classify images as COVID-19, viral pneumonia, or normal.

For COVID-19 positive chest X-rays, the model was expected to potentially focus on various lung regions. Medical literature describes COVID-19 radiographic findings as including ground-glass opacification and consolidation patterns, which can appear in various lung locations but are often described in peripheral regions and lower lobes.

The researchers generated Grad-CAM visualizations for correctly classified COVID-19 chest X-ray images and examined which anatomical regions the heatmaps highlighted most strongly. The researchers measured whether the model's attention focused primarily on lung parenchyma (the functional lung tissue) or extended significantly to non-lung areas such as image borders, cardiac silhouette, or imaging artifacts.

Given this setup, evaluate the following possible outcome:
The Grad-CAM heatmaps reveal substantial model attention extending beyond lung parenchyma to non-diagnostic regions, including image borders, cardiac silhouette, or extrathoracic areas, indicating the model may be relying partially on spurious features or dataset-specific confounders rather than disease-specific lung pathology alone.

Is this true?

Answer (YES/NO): NO